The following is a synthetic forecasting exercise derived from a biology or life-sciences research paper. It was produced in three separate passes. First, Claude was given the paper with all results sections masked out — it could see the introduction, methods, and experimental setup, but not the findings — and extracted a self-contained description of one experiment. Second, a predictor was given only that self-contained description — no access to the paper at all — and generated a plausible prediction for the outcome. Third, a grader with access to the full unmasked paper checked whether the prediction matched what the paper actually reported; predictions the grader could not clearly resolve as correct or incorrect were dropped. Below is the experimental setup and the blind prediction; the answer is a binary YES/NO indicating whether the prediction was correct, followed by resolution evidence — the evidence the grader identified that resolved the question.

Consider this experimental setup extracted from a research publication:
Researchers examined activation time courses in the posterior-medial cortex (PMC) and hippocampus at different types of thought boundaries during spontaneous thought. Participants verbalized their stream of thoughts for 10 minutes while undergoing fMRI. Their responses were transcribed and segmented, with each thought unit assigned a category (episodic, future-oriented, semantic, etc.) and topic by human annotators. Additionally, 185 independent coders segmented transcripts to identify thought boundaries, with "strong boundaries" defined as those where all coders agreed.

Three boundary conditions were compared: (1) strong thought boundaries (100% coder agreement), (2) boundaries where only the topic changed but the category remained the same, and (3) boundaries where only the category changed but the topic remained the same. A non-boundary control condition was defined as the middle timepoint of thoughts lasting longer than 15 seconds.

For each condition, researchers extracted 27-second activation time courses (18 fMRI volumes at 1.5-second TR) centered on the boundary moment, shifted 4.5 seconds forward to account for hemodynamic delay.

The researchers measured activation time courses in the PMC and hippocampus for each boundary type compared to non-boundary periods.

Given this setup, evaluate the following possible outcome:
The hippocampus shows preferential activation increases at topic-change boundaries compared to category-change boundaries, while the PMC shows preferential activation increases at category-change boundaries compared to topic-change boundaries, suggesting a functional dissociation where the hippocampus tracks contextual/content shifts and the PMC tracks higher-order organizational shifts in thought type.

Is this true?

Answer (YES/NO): NO